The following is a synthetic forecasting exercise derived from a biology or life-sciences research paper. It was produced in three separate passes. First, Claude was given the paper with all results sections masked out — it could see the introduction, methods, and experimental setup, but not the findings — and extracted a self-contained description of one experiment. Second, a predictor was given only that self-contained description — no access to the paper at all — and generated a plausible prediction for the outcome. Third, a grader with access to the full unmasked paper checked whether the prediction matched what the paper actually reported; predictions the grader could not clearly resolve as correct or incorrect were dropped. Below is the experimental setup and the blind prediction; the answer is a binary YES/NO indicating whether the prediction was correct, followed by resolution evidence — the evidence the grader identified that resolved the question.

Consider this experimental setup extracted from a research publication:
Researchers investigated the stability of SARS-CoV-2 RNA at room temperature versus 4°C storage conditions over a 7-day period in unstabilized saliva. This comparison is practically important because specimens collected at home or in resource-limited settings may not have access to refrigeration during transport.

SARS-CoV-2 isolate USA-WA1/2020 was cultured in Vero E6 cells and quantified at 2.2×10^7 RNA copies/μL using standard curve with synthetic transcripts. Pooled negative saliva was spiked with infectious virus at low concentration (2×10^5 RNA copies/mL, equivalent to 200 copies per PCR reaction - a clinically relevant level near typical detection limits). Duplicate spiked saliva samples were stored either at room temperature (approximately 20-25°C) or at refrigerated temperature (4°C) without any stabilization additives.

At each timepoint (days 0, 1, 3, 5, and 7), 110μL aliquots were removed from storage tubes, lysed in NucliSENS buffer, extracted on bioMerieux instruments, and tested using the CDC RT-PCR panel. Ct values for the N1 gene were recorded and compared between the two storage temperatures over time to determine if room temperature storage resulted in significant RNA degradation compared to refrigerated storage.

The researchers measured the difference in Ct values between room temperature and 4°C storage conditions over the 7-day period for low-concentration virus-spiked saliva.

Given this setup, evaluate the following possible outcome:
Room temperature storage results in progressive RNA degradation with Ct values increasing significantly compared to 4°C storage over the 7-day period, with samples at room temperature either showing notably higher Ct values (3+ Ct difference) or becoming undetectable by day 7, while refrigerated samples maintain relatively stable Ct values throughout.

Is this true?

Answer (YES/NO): NO